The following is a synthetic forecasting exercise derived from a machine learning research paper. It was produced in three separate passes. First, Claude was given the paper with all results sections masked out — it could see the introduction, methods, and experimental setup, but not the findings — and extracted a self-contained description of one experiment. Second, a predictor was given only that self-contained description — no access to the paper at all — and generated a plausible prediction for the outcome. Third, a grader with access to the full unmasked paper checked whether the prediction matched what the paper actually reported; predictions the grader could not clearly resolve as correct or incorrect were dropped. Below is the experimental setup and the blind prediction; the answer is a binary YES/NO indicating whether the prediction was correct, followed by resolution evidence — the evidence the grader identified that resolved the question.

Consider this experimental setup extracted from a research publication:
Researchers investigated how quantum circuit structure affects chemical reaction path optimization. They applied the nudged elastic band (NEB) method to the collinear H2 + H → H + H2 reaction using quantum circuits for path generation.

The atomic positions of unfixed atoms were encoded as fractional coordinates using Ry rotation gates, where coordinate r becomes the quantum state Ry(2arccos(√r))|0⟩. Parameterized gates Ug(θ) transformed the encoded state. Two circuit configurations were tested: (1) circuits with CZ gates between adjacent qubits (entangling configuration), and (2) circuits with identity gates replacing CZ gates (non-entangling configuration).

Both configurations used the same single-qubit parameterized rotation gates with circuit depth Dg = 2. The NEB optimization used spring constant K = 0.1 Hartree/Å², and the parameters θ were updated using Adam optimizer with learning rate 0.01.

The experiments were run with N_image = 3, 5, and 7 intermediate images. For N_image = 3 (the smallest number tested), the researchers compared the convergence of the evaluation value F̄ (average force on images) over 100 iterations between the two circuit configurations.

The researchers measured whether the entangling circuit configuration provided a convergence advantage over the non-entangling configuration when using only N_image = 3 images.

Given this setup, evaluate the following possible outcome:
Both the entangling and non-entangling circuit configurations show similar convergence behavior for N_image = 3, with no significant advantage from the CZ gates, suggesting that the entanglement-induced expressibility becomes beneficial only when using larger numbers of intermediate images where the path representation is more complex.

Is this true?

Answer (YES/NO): YES